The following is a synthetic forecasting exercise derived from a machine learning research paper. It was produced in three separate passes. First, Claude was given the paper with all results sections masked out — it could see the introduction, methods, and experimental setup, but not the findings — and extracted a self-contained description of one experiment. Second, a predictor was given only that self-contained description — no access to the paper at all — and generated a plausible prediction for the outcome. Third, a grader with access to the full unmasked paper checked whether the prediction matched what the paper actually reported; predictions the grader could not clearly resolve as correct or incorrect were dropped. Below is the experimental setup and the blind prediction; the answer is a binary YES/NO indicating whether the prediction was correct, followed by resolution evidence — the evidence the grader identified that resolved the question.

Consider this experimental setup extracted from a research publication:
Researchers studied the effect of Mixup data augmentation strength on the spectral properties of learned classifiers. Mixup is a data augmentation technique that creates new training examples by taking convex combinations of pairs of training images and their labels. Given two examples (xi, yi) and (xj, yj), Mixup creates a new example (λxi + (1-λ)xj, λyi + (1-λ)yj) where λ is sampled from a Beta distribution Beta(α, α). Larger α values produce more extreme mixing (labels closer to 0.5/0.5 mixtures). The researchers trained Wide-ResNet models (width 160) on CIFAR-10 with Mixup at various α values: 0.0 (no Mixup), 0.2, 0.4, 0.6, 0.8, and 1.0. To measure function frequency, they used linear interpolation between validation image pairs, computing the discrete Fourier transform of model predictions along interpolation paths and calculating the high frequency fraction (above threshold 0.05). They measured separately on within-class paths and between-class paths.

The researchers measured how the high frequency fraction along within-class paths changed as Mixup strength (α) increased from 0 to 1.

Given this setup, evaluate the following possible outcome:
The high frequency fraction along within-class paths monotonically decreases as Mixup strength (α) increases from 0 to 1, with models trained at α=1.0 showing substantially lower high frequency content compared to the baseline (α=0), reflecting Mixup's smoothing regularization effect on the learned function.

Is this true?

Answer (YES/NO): NO